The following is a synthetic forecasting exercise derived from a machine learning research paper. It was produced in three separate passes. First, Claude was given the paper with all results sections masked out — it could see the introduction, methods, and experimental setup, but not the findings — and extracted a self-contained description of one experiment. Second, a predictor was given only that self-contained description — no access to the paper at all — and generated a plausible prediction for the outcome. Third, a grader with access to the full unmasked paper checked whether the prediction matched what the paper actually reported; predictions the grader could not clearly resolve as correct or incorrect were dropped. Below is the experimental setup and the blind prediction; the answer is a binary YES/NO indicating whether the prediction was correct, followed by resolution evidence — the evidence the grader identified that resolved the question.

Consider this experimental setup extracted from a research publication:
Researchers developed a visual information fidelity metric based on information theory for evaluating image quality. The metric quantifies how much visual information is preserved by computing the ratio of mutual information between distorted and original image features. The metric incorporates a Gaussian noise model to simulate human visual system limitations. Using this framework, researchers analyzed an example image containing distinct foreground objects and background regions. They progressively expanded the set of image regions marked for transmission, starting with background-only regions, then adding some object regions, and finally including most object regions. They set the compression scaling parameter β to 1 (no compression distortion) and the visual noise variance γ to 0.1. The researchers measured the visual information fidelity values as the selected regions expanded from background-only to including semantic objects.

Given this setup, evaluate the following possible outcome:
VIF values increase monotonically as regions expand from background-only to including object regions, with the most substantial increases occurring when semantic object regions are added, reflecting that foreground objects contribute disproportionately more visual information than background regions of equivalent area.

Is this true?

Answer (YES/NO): YES